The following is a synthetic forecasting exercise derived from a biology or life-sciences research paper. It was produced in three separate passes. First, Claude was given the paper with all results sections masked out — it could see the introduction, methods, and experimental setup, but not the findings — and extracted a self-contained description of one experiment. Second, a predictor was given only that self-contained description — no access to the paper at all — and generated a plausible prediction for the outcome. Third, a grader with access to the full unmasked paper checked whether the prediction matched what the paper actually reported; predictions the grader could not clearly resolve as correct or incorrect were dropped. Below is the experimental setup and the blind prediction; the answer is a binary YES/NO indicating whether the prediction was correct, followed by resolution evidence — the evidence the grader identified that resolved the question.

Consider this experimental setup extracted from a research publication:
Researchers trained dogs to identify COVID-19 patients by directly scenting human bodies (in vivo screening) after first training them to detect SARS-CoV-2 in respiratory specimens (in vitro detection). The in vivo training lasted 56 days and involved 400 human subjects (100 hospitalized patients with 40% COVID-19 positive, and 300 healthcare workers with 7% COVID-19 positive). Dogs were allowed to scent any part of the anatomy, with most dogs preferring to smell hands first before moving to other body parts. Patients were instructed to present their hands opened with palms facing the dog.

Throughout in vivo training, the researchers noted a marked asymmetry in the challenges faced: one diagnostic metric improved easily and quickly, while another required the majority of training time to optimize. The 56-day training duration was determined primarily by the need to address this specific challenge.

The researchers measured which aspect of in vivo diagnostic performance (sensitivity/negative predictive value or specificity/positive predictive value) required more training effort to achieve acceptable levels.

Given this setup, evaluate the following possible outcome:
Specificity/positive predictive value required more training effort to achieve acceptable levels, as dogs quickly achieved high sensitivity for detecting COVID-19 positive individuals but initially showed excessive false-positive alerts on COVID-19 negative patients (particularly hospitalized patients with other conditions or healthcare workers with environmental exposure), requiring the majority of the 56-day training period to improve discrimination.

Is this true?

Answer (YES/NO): YES